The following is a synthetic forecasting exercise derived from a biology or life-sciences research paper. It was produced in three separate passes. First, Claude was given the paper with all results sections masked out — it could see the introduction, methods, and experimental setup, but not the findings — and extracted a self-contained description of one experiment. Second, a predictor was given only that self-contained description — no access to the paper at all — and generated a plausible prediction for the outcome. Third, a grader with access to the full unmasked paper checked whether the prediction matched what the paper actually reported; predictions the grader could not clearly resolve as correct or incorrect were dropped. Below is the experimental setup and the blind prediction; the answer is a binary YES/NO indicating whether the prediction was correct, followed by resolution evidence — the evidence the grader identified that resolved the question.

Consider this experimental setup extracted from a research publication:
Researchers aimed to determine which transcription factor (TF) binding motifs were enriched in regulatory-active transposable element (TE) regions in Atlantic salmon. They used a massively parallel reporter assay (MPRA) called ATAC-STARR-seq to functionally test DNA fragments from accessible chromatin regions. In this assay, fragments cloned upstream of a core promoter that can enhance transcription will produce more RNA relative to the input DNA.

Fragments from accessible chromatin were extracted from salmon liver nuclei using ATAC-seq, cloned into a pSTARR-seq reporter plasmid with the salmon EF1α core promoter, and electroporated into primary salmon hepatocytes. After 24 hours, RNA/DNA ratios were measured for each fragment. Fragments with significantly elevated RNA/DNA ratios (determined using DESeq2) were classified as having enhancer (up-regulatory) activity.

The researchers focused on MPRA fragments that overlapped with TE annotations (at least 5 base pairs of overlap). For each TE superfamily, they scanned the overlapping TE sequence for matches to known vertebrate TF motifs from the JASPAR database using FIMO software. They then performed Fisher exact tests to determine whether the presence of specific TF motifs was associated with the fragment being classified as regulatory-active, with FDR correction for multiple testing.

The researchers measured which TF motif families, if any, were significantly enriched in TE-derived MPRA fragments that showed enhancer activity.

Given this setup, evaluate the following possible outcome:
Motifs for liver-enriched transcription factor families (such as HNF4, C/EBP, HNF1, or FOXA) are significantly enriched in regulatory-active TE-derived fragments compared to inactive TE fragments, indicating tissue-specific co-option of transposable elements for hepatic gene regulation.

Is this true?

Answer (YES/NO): YES